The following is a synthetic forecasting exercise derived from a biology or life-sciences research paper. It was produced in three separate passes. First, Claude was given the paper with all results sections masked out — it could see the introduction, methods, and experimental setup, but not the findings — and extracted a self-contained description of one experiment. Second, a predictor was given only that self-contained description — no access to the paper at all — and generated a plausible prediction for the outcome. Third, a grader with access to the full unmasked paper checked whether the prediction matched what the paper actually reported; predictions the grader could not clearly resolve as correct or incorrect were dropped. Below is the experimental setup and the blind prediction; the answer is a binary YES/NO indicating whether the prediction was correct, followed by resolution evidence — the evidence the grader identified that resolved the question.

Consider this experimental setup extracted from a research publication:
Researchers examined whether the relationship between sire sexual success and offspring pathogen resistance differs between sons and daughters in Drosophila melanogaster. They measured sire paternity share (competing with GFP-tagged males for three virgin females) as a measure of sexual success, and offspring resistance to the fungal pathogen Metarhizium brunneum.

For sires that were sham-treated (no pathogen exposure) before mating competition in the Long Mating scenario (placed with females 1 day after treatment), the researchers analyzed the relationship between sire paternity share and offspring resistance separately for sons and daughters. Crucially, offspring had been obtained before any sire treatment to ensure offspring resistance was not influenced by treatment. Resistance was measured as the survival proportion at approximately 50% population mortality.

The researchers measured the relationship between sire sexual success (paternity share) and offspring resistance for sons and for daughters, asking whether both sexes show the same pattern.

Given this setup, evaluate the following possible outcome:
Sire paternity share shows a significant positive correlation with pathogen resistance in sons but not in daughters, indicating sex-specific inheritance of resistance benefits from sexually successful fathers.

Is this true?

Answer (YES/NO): NO